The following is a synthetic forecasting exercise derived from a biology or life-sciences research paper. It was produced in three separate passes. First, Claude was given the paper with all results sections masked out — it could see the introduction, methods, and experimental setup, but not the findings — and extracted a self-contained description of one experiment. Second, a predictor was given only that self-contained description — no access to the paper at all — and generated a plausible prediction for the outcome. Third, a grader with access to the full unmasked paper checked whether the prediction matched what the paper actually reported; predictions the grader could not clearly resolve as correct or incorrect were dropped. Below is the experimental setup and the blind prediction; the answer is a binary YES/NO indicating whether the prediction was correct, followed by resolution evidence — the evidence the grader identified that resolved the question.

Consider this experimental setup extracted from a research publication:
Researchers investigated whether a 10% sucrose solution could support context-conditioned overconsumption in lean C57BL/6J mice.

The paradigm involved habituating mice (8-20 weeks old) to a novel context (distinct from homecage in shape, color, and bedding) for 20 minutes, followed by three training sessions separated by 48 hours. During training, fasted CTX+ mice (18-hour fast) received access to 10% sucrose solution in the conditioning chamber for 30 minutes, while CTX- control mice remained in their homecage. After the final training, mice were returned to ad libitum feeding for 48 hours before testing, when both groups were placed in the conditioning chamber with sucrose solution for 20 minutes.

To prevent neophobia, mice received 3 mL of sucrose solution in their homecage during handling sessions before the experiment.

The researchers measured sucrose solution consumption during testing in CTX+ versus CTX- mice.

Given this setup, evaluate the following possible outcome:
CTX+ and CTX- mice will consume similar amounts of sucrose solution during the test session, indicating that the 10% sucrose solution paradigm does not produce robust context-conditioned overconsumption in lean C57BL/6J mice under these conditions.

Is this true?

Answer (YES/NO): YES